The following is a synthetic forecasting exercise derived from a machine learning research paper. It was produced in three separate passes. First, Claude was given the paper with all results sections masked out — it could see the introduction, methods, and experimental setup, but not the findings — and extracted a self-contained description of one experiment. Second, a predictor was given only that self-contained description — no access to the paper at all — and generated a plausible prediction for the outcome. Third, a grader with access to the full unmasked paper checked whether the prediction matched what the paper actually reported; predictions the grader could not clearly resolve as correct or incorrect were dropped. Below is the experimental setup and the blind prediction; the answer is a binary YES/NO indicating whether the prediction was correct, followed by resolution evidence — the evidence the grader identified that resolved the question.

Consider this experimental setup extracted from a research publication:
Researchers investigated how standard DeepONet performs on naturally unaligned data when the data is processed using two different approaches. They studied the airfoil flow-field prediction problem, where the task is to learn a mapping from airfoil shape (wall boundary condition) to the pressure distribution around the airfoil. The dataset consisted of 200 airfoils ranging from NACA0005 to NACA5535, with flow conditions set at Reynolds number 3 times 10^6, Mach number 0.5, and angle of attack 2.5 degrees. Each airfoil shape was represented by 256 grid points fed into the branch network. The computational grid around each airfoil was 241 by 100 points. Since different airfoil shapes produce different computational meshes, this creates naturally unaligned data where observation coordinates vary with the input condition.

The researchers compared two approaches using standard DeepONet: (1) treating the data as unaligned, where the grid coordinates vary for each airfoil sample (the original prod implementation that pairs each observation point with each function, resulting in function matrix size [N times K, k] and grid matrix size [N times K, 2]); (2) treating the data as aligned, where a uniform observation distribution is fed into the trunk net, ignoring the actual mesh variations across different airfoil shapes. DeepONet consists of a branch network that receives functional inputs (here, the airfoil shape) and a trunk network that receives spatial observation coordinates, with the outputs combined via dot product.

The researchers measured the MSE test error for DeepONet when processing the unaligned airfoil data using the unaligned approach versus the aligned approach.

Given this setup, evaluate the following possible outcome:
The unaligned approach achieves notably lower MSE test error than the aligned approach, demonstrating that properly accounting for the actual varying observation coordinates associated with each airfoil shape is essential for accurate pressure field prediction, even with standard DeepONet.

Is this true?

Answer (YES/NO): NO